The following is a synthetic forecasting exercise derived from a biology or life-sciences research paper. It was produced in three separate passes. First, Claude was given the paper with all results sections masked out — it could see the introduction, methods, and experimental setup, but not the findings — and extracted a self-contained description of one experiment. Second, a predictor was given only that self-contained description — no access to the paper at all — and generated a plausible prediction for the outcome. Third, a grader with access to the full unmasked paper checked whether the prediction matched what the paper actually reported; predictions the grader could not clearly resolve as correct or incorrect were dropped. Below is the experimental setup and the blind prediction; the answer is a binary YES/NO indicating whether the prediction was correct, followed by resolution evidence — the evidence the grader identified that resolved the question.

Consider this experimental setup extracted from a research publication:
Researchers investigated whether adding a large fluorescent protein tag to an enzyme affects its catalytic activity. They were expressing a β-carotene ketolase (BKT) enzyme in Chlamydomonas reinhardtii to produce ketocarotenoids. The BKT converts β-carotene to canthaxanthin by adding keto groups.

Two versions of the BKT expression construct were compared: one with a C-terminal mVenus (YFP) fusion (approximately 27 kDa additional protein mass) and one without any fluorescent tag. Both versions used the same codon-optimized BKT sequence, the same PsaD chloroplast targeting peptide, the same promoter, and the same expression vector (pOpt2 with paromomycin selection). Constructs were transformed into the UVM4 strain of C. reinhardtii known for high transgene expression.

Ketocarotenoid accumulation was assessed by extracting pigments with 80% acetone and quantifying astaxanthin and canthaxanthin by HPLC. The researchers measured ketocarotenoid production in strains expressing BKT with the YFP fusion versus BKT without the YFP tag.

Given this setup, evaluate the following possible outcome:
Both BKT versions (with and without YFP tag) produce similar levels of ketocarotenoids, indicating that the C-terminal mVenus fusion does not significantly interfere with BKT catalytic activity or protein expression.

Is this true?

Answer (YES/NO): NO